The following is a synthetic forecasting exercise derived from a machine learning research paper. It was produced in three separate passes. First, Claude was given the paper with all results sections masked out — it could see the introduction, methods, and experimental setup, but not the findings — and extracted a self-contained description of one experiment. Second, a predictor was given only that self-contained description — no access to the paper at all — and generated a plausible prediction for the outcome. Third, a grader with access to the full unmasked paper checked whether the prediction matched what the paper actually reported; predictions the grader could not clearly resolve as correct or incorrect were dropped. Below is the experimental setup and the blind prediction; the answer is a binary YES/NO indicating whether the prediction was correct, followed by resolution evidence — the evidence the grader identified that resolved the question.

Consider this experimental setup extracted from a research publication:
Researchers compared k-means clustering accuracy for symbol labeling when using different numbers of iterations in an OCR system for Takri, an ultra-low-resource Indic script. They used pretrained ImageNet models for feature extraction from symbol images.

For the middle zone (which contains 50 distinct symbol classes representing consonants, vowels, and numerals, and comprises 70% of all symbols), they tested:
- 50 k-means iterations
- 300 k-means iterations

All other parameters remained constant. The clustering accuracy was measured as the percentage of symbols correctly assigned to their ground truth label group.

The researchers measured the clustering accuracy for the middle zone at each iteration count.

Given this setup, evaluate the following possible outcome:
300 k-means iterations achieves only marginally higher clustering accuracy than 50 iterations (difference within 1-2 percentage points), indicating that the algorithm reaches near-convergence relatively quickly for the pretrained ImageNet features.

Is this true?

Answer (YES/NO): NO